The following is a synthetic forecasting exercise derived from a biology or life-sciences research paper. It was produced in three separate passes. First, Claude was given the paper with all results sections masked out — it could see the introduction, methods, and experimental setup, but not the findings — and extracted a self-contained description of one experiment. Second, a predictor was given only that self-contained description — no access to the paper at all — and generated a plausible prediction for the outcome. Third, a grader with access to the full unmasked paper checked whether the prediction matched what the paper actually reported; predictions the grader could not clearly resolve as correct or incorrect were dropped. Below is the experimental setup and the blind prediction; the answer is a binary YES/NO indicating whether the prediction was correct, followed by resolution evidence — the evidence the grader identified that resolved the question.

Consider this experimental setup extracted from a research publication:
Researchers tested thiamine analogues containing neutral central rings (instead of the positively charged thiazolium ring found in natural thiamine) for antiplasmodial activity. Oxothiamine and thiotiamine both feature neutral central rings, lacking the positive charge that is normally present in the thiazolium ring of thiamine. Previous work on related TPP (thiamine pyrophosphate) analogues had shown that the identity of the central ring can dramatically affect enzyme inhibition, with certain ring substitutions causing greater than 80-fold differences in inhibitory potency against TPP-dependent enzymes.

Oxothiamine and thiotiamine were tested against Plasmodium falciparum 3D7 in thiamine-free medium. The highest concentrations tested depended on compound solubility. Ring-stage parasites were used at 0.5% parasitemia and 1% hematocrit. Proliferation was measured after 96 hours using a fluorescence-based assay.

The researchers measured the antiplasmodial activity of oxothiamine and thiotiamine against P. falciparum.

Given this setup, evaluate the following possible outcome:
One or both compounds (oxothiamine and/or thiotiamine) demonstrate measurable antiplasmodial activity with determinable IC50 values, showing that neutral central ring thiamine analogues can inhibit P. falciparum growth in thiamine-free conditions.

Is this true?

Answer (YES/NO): NO